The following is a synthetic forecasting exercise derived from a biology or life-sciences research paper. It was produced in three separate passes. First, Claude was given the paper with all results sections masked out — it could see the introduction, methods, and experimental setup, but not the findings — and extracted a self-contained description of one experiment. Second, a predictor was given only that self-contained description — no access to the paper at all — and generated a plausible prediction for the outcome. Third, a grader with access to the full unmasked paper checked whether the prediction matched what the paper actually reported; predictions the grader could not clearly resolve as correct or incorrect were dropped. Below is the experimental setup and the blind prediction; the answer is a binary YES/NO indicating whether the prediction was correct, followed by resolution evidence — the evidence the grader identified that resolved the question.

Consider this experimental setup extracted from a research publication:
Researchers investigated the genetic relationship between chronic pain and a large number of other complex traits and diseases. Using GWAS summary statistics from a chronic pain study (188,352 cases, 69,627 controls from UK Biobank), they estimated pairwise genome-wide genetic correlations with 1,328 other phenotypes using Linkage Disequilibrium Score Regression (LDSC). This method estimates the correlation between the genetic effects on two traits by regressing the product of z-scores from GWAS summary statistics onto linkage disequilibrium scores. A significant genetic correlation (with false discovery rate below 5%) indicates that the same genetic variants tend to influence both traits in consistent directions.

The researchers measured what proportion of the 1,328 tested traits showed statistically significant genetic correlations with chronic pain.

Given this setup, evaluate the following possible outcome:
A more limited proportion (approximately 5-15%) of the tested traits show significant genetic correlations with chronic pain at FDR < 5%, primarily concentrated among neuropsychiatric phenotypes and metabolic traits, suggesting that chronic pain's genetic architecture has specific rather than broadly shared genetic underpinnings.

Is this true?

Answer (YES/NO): NO